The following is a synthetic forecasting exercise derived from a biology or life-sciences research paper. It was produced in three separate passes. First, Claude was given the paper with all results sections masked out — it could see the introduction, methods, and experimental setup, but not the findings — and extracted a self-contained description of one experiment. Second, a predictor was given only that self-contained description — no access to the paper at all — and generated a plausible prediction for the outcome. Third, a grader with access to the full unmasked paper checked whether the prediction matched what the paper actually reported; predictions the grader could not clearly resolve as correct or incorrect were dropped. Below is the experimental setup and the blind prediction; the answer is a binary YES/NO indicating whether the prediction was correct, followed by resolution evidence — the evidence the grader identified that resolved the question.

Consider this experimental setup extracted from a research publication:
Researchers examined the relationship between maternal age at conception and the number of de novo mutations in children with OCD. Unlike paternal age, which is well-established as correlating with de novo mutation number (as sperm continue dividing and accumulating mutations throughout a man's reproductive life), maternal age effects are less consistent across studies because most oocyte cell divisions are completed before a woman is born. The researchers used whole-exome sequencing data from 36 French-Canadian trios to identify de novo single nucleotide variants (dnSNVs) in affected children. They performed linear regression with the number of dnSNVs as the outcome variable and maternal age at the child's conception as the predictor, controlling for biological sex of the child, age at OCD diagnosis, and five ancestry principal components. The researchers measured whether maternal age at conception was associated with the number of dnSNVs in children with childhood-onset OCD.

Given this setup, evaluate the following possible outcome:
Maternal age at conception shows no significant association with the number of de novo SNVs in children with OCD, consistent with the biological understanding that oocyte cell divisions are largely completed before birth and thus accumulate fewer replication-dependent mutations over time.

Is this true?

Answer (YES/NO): YES